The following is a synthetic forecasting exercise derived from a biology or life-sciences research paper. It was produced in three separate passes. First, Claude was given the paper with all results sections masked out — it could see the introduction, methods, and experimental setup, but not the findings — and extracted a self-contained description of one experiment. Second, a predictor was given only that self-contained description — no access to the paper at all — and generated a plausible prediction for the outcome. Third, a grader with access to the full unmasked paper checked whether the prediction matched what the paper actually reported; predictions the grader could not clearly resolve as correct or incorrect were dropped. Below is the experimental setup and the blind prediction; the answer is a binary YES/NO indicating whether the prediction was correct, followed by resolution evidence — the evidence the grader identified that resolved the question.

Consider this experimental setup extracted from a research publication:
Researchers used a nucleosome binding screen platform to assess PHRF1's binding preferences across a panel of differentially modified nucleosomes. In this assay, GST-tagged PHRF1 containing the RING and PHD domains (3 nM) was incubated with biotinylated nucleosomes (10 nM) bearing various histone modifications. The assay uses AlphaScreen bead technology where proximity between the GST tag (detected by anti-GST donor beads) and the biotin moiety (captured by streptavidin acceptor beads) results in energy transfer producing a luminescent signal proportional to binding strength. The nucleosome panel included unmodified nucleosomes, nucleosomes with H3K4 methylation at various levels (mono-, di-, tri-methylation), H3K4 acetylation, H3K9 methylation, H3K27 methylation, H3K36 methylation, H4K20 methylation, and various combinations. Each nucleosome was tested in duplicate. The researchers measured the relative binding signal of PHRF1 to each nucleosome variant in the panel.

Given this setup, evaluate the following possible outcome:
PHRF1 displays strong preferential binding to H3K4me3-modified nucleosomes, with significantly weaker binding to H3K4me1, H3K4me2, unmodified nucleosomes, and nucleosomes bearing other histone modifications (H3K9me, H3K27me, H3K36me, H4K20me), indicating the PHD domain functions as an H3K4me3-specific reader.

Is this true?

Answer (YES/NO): NO